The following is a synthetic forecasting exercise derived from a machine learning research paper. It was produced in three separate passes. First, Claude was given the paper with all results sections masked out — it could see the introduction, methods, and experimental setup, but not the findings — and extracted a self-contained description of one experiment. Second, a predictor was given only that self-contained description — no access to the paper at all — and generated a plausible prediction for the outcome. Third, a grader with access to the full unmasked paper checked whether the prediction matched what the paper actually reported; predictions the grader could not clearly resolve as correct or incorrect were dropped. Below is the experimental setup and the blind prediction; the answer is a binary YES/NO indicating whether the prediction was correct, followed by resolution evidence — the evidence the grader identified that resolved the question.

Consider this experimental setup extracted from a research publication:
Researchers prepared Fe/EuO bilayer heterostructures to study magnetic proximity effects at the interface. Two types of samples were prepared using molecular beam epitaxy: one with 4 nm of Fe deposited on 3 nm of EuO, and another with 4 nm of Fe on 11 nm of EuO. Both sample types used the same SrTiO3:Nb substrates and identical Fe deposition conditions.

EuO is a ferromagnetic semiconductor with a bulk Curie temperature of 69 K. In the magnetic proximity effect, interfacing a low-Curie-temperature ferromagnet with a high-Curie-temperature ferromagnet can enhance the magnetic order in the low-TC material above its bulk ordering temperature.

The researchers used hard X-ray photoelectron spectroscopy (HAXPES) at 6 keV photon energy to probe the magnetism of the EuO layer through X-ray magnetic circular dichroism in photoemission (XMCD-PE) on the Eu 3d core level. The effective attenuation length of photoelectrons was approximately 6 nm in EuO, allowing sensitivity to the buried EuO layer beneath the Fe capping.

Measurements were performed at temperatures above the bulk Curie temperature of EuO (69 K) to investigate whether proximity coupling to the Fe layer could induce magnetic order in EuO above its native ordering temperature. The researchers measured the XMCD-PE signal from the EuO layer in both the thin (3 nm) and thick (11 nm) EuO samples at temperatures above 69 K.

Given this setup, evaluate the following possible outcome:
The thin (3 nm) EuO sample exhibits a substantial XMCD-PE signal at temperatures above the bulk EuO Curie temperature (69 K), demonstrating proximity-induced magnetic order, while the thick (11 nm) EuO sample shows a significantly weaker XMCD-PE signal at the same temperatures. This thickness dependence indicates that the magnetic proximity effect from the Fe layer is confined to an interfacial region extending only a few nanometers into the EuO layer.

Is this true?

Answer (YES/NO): YES